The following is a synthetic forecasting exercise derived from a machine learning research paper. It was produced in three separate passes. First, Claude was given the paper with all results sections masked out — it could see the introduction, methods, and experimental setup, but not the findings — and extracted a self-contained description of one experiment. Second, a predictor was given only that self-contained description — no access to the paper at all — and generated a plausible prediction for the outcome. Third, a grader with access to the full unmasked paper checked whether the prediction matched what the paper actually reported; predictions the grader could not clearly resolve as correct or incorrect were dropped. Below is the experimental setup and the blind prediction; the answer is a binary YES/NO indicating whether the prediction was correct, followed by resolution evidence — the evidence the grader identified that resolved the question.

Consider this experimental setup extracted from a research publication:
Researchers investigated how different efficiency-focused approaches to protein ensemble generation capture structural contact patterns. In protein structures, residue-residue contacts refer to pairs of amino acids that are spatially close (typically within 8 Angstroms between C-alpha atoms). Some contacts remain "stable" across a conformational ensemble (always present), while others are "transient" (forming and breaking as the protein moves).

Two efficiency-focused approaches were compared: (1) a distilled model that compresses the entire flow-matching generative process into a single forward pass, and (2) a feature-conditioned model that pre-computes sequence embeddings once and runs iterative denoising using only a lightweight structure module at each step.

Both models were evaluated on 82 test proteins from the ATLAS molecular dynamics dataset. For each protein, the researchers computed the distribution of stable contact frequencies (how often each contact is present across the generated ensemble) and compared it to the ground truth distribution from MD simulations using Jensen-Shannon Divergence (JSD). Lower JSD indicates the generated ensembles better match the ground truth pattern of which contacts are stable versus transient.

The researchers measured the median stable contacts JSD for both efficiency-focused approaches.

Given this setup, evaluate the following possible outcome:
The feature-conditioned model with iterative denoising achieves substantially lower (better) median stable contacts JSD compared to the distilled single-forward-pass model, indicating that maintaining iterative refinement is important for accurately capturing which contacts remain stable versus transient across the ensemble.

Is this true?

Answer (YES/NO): NO